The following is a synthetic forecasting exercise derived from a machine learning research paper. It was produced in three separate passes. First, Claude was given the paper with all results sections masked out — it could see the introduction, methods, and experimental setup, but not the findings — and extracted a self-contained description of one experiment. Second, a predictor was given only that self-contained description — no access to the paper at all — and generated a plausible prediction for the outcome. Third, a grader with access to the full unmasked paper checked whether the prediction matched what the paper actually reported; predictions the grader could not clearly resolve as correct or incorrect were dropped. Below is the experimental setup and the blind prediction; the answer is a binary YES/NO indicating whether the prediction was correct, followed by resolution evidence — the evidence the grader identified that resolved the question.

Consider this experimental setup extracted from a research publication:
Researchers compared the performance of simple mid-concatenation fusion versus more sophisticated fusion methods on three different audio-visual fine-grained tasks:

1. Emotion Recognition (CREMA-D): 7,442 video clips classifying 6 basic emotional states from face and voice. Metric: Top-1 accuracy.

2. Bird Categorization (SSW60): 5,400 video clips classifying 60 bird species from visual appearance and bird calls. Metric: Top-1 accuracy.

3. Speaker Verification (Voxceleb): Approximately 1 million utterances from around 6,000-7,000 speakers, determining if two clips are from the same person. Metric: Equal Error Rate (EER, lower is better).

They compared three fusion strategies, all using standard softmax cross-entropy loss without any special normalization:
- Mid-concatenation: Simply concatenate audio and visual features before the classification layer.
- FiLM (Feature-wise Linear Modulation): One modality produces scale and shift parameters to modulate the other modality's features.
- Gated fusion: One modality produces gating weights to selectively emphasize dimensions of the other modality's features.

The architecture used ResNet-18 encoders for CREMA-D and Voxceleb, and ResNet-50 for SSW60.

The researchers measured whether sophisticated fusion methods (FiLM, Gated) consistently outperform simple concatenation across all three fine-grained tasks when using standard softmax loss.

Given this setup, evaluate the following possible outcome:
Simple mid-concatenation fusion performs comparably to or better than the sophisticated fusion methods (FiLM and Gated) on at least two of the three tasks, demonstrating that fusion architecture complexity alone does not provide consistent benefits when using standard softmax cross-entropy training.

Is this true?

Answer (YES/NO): YES